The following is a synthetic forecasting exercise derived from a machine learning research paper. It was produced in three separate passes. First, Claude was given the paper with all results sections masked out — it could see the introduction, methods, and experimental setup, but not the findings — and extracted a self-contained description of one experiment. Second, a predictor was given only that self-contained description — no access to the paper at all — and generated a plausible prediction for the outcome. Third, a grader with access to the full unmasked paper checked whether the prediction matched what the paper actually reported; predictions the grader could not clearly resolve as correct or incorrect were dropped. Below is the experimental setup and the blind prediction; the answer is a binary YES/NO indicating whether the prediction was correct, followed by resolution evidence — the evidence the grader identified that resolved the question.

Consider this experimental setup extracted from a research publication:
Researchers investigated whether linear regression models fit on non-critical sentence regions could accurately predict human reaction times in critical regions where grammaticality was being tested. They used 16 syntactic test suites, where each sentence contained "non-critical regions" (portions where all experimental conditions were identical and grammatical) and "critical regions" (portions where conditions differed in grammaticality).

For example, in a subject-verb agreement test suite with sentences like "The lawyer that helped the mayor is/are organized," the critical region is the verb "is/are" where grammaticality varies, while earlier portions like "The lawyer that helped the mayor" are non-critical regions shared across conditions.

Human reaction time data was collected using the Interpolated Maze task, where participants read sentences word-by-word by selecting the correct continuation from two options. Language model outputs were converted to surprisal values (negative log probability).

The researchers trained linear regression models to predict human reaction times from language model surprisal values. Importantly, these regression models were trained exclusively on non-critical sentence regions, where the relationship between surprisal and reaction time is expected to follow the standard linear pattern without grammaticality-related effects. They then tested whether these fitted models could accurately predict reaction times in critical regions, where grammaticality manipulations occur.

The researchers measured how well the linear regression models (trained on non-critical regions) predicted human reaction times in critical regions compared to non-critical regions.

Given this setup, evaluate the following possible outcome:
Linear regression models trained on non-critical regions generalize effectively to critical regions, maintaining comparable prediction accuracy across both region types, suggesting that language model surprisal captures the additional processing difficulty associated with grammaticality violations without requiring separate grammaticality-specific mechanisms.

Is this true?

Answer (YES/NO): NO